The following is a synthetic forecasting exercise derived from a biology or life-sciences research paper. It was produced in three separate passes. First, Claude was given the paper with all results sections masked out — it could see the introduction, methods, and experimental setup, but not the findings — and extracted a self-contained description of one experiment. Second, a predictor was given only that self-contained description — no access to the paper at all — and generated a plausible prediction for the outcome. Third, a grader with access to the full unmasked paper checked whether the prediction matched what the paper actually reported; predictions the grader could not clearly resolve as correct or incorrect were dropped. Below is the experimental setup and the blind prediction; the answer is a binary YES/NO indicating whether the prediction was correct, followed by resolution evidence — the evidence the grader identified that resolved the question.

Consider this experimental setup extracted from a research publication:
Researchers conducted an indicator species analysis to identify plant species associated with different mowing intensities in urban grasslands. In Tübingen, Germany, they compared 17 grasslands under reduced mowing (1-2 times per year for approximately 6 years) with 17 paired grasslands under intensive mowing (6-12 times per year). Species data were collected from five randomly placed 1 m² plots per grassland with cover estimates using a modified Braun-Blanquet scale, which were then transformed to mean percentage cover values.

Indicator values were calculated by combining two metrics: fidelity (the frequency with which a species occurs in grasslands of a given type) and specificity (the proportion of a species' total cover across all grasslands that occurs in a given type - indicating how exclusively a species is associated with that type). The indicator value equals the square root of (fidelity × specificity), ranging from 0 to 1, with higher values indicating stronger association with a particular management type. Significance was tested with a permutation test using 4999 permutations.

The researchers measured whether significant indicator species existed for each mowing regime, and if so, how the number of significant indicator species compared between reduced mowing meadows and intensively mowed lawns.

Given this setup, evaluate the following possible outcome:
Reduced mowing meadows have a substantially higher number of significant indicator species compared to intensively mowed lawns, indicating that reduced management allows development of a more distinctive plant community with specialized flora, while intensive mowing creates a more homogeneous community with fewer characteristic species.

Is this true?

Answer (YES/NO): YES